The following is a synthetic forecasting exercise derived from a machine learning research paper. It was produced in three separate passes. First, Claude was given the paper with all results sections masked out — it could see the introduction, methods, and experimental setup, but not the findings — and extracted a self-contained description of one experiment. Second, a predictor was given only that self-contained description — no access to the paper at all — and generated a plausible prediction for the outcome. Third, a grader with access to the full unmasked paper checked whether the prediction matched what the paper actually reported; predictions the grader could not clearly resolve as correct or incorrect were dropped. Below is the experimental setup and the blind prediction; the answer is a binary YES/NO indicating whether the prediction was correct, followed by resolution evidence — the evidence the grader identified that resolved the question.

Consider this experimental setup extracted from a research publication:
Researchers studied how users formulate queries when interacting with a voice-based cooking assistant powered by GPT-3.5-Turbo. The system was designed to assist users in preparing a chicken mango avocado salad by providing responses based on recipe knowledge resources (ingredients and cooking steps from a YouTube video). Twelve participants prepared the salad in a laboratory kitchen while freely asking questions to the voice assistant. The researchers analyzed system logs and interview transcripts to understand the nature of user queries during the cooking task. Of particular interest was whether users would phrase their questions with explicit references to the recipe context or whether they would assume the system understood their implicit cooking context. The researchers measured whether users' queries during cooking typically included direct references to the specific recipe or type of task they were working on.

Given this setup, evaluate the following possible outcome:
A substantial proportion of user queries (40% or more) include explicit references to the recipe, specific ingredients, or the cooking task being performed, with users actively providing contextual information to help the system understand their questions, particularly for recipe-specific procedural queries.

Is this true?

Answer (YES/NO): NO